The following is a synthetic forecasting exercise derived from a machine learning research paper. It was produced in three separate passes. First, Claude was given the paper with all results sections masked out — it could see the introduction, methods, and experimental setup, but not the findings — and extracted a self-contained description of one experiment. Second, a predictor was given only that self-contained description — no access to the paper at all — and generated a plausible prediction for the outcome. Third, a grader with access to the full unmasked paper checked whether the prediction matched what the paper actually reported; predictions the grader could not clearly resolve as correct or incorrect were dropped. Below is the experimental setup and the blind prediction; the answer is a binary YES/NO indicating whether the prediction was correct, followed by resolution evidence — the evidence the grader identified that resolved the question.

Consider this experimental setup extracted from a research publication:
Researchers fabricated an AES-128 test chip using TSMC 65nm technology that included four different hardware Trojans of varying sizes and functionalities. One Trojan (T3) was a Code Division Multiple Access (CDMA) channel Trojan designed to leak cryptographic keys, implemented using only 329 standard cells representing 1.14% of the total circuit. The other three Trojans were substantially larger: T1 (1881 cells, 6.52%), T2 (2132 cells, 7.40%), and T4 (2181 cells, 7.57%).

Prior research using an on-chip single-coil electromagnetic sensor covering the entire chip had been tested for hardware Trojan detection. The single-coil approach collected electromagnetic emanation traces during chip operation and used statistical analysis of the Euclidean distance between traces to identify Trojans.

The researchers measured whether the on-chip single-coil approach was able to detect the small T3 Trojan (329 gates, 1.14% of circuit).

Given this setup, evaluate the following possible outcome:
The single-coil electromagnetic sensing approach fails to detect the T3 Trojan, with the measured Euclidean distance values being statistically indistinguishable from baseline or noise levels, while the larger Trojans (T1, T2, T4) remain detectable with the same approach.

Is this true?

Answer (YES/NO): YES